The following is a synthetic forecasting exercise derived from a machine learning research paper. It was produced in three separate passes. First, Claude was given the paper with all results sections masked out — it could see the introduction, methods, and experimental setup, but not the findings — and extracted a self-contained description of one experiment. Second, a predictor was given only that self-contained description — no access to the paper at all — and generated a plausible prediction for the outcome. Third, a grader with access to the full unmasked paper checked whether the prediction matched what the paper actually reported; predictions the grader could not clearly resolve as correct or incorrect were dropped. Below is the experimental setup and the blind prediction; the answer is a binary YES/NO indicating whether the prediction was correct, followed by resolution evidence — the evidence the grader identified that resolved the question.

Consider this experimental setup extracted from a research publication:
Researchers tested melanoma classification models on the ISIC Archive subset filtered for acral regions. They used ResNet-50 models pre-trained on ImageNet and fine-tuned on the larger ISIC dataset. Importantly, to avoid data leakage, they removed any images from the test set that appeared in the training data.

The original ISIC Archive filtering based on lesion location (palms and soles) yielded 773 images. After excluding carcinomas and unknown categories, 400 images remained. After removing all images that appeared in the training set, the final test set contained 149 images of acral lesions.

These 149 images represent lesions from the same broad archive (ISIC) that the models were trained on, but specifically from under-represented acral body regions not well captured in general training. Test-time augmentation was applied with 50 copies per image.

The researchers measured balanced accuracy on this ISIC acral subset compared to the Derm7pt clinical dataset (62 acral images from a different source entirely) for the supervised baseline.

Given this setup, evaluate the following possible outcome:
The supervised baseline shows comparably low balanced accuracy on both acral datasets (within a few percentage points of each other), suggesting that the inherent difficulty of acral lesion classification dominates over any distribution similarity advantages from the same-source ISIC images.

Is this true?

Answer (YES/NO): NO